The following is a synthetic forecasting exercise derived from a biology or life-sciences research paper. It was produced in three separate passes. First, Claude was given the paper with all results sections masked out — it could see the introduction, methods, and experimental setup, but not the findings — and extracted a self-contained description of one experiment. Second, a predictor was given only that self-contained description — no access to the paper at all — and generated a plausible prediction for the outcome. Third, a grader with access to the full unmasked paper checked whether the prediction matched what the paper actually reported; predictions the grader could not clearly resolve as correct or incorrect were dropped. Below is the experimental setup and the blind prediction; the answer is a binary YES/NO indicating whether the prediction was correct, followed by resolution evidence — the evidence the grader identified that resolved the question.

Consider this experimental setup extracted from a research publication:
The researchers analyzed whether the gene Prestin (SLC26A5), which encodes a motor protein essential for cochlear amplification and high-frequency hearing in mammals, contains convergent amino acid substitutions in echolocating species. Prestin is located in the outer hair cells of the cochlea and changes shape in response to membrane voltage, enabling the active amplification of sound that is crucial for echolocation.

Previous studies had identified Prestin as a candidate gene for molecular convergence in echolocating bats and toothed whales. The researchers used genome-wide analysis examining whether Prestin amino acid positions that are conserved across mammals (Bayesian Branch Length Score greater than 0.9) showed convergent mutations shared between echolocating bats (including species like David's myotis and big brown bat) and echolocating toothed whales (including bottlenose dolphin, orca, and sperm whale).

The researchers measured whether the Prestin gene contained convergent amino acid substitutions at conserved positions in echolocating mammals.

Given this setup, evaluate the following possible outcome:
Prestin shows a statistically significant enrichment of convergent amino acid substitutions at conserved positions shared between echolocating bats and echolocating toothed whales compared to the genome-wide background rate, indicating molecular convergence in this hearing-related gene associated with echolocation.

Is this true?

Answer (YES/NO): NO